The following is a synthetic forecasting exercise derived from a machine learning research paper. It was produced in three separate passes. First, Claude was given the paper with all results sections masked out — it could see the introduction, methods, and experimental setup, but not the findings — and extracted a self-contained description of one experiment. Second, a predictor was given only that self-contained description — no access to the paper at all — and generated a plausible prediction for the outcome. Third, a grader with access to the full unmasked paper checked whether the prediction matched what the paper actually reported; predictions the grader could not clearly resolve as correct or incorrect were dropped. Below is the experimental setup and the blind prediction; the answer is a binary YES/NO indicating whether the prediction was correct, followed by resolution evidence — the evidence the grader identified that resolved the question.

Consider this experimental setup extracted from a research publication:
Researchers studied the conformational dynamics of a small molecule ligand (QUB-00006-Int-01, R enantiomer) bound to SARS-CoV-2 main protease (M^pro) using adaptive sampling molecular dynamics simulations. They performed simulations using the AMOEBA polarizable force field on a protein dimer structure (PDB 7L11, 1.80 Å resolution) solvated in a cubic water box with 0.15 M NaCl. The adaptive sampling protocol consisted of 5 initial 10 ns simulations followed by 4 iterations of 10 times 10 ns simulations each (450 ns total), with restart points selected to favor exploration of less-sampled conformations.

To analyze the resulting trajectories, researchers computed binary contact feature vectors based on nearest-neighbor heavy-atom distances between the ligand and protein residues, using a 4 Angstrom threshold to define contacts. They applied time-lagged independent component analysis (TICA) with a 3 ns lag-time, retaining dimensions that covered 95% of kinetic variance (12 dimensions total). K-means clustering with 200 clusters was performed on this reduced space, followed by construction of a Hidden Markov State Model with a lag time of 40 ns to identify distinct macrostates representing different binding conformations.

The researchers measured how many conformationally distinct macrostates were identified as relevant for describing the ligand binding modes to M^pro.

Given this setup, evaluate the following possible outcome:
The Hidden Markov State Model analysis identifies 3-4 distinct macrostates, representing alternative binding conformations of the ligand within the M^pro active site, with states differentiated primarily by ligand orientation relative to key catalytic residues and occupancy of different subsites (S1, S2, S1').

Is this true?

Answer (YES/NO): NO